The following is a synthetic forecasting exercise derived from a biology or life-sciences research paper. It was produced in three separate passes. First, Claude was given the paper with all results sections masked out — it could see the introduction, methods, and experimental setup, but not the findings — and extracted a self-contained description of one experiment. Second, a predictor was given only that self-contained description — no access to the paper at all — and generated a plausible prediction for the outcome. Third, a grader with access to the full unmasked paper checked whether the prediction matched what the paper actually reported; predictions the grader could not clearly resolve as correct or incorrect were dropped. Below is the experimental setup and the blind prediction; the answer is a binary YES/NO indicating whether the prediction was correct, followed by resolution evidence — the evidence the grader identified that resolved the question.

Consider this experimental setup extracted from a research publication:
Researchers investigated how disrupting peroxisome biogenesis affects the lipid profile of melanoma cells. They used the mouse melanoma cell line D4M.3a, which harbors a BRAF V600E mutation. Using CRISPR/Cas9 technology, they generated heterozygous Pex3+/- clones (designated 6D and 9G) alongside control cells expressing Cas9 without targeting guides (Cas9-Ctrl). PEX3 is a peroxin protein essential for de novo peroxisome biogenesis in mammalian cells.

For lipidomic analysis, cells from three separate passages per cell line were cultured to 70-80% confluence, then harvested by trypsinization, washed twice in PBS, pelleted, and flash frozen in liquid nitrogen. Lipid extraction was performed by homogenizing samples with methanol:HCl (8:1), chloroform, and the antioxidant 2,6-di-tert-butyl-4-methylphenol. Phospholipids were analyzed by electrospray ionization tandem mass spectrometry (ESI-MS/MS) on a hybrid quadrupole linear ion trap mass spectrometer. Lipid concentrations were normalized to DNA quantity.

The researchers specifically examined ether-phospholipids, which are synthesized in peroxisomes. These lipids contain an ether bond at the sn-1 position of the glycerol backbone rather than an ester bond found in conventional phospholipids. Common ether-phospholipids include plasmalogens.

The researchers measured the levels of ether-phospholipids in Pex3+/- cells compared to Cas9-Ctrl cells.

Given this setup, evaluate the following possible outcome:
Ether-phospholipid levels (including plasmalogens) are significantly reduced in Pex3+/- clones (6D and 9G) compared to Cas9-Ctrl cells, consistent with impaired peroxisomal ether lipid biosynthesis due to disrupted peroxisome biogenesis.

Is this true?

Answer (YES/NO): YES